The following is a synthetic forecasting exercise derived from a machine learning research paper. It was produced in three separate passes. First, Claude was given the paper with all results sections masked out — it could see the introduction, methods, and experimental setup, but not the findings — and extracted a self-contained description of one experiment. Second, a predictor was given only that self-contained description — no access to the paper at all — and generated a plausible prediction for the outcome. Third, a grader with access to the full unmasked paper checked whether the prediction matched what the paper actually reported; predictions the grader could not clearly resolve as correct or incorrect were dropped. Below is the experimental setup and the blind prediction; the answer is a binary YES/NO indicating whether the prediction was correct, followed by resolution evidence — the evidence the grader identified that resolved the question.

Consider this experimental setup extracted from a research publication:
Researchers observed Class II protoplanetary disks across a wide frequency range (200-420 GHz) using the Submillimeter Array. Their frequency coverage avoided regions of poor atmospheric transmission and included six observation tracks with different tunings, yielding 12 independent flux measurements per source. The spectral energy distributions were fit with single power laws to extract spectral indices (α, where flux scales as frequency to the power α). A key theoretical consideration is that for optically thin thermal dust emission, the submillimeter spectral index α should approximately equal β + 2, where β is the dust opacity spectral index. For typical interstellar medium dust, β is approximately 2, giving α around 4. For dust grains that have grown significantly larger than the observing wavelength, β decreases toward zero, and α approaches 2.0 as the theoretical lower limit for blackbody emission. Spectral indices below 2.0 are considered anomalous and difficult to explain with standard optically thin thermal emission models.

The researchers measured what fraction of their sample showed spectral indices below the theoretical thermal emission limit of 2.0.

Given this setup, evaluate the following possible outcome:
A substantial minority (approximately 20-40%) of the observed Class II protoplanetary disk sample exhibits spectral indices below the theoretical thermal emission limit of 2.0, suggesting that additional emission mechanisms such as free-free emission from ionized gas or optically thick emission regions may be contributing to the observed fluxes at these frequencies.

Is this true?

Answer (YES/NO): NO